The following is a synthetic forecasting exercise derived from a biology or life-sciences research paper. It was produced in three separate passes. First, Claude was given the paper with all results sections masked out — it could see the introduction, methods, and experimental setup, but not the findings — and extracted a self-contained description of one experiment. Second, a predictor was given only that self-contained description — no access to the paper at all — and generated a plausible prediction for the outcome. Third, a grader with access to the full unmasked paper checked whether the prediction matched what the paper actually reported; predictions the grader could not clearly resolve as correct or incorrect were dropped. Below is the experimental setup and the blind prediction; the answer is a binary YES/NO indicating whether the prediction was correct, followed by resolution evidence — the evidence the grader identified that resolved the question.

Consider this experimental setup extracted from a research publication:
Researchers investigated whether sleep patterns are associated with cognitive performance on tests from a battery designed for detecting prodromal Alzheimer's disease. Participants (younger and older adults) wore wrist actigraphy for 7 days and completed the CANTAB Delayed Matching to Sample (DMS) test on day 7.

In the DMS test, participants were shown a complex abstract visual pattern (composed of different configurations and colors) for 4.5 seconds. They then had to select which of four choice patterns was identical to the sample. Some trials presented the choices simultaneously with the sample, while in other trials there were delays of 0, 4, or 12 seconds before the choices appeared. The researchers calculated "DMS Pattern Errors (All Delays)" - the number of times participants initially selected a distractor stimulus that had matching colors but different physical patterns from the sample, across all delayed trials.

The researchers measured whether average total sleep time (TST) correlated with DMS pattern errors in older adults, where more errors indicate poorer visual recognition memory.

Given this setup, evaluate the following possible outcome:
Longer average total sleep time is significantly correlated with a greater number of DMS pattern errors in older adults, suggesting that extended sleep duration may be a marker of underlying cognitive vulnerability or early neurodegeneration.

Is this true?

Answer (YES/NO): NO